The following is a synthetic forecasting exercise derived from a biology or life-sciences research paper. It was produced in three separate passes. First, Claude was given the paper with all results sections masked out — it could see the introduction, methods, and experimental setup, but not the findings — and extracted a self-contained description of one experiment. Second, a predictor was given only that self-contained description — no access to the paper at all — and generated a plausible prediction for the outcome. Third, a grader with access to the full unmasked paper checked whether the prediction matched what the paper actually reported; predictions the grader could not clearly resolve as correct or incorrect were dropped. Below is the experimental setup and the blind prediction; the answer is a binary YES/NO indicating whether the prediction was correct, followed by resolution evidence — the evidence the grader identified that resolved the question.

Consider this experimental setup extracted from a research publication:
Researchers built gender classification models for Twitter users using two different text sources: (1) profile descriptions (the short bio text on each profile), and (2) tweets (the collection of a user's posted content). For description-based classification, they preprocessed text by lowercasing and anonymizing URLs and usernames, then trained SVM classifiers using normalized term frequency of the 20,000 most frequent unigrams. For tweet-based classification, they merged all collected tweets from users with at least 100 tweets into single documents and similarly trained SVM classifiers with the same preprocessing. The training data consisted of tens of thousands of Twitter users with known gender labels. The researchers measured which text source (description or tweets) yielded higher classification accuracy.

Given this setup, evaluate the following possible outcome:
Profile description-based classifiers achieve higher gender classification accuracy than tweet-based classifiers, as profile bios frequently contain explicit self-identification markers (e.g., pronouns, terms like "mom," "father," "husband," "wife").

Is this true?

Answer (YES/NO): NO